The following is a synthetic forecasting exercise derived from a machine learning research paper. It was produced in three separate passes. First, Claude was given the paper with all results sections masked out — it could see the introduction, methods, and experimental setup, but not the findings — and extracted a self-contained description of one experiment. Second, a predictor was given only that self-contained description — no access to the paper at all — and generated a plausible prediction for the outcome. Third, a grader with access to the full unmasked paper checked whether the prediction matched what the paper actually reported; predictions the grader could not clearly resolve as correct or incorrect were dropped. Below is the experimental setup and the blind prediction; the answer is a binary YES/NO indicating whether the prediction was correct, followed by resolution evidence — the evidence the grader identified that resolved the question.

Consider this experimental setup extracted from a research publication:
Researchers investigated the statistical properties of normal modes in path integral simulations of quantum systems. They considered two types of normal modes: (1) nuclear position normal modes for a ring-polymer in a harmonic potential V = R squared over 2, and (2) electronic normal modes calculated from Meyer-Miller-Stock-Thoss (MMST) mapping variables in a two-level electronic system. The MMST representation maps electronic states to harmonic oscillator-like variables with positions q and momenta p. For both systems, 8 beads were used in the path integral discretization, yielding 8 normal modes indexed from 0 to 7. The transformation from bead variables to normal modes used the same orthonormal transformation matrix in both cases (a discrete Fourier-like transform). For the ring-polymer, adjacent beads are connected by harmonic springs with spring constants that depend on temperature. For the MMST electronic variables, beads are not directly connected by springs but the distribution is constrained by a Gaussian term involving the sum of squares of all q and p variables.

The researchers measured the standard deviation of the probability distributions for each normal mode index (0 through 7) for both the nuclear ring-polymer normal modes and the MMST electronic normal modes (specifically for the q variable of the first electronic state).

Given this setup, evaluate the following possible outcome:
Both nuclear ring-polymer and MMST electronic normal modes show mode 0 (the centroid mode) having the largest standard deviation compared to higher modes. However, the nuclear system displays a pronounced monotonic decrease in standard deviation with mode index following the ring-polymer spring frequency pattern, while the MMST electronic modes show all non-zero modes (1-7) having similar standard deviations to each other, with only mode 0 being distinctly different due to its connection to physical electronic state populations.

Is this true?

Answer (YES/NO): NO